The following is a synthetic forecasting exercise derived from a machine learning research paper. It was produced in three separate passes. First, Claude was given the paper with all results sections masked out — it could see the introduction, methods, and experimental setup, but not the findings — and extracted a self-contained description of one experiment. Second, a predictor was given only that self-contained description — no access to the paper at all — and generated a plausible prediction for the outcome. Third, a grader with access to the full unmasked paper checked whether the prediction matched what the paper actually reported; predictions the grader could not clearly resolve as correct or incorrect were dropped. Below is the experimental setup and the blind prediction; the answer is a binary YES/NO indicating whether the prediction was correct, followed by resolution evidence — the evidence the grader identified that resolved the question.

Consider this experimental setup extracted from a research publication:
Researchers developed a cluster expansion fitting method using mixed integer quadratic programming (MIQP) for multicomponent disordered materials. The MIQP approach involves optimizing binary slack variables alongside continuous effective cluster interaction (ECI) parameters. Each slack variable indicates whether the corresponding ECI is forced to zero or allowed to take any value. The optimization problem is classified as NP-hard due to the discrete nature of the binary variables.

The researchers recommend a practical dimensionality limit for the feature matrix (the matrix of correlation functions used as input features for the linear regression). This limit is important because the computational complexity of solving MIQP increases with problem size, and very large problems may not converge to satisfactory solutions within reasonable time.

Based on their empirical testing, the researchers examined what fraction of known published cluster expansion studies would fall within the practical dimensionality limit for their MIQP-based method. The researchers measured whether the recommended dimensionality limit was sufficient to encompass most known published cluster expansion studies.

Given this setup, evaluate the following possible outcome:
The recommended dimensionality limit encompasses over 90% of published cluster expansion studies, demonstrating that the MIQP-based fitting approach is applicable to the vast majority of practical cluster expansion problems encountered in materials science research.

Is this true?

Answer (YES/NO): YES